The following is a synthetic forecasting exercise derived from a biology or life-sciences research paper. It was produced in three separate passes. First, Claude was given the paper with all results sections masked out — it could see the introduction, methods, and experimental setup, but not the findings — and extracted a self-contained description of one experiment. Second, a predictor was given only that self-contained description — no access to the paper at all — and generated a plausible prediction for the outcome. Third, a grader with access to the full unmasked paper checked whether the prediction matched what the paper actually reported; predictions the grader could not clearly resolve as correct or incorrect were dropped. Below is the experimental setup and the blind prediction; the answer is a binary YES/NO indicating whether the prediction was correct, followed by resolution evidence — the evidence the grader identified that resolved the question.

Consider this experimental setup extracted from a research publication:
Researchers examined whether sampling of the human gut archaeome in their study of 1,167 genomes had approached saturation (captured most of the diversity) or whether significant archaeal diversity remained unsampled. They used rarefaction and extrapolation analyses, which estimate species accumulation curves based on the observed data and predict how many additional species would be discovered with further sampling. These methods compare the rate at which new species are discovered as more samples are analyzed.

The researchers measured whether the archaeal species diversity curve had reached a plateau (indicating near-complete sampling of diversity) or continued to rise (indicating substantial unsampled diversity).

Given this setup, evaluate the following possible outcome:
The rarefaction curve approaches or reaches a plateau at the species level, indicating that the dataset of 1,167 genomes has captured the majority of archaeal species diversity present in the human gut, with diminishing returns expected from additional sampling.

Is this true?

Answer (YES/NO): NO